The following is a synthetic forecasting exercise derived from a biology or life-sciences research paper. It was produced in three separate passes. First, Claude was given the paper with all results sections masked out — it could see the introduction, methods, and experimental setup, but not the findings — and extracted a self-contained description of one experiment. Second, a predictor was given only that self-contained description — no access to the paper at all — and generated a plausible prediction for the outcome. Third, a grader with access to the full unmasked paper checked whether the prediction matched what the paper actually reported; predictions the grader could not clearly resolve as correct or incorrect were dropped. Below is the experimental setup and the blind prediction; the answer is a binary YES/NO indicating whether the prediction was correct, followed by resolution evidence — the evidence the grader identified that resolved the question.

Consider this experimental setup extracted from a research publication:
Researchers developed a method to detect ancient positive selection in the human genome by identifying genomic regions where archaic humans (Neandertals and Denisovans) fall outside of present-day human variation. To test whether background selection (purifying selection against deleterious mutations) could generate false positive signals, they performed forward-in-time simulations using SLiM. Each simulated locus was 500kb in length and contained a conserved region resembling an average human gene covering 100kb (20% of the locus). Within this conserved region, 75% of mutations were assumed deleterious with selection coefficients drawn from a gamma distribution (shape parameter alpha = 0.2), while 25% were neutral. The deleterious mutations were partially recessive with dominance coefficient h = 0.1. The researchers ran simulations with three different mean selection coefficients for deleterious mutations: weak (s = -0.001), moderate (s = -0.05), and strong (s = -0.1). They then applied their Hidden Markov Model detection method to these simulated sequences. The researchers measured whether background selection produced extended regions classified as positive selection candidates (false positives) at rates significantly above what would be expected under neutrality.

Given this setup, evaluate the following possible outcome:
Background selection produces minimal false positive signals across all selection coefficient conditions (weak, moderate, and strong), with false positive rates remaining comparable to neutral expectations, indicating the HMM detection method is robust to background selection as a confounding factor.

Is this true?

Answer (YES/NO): NO